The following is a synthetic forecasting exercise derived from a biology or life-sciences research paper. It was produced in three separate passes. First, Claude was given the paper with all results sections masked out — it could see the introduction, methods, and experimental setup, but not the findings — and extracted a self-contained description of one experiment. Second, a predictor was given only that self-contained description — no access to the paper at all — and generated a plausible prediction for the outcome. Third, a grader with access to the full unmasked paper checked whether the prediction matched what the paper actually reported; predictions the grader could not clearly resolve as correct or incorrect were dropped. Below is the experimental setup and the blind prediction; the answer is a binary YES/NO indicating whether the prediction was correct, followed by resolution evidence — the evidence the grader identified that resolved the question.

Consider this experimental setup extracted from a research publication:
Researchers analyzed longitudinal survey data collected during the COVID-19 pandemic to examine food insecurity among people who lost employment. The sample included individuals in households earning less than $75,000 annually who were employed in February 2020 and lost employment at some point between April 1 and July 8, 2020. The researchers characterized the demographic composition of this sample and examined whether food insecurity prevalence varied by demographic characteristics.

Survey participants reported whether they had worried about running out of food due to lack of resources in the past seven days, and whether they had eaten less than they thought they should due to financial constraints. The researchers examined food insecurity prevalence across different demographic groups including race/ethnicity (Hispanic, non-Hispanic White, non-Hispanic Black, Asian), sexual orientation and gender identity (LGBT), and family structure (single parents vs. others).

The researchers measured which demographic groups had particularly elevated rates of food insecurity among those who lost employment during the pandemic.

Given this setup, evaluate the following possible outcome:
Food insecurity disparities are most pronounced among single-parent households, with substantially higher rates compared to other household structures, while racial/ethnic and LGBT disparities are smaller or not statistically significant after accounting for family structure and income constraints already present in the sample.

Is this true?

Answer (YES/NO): NO